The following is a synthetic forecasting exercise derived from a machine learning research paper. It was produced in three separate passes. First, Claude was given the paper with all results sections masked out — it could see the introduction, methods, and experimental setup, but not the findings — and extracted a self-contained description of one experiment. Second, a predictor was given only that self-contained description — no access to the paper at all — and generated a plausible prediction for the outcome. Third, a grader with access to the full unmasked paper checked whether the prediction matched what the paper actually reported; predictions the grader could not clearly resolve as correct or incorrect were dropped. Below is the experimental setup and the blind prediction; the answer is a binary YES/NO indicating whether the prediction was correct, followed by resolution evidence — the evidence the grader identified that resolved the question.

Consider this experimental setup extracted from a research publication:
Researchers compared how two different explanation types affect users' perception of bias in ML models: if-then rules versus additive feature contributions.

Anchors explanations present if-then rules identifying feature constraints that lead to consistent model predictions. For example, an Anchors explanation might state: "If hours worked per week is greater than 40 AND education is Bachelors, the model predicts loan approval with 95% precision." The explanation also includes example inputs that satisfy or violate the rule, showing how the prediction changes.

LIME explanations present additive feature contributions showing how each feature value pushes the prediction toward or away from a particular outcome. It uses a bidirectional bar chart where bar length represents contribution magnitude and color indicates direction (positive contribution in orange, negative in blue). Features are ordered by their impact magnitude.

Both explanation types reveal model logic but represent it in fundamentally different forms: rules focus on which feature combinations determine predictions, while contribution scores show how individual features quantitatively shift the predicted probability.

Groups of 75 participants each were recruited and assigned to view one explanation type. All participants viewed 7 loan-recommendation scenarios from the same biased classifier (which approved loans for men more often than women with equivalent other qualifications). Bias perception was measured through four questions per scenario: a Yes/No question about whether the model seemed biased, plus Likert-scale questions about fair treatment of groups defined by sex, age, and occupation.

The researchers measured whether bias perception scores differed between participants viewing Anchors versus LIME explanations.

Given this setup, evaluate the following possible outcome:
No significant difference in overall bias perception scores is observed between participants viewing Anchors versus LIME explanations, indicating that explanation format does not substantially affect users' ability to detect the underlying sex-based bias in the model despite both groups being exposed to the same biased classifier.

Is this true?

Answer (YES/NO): NO